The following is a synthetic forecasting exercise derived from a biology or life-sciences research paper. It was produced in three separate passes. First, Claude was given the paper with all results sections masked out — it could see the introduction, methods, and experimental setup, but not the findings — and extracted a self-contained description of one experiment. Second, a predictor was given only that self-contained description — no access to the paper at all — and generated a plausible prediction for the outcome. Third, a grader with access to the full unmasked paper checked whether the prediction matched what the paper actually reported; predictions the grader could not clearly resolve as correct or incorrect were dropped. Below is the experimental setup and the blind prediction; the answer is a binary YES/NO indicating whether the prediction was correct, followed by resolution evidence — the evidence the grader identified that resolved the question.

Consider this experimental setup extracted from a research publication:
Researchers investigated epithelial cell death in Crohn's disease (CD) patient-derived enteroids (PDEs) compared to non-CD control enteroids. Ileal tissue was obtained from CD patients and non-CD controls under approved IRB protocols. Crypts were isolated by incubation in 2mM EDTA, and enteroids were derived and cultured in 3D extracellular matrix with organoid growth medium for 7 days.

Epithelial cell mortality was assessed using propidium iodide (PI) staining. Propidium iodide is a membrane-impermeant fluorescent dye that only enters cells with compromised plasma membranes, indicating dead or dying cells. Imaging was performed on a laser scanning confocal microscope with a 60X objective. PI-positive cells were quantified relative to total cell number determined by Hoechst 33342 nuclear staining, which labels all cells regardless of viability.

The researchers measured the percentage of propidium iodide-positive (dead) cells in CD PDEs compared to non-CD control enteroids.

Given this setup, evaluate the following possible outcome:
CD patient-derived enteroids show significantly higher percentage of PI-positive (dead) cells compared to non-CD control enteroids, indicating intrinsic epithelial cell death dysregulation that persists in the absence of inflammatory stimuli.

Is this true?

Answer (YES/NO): YES